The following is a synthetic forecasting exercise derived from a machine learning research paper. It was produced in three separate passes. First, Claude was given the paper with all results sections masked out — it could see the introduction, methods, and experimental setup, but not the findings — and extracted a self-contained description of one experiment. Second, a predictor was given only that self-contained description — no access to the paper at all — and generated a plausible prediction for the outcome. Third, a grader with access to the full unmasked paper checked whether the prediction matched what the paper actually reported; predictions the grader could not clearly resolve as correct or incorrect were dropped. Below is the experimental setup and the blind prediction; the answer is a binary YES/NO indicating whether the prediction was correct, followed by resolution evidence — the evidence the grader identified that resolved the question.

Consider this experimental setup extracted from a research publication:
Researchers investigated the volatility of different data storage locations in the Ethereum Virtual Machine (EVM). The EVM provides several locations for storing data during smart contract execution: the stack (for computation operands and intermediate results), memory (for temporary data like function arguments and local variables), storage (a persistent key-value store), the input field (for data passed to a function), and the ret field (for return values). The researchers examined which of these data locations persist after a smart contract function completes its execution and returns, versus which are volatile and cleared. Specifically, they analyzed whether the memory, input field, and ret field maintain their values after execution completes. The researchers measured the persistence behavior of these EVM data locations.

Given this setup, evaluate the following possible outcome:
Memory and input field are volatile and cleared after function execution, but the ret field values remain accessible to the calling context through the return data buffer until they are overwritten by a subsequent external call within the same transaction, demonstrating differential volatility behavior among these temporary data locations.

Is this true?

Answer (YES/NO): NO